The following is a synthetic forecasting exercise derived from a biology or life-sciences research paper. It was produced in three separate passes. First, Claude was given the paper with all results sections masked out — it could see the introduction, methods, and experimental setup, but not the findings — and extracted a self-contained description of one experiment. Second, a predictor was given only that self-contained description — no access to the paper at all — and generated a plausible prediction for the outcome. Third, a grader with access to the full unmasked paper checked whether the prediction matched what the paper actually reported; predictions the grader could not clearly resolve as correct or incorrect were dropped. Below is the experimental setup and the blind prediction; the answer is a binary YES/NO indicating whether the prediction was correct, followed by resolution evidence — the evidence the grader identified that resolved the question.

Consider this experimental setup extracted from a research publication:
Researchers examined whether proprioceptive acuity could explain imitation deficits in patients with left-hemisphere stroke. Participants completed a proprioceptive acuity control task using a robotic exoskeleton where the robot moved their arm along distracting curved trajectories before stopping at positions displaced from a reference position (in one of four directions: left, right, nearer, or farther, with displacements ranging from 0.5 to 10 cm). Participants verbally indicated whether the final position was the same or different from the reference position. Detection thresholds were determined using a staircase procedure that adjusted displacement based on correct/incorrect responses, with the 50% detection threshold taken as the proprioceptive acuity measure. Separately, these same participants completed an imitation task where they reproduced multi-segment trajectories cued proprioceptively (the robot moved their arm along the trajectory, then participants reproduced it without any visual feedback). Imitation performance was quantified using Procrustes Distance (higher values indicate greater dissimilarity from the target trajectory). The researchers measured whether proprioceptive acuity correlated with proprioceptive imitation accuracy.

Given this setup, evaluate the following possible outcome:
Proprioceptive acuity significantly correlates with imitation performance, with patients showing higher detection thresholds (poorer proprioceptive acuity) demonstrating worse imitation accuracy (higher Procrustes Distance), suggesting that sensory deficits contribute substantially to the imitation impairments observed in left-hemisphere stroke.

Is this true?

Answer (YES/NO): NO